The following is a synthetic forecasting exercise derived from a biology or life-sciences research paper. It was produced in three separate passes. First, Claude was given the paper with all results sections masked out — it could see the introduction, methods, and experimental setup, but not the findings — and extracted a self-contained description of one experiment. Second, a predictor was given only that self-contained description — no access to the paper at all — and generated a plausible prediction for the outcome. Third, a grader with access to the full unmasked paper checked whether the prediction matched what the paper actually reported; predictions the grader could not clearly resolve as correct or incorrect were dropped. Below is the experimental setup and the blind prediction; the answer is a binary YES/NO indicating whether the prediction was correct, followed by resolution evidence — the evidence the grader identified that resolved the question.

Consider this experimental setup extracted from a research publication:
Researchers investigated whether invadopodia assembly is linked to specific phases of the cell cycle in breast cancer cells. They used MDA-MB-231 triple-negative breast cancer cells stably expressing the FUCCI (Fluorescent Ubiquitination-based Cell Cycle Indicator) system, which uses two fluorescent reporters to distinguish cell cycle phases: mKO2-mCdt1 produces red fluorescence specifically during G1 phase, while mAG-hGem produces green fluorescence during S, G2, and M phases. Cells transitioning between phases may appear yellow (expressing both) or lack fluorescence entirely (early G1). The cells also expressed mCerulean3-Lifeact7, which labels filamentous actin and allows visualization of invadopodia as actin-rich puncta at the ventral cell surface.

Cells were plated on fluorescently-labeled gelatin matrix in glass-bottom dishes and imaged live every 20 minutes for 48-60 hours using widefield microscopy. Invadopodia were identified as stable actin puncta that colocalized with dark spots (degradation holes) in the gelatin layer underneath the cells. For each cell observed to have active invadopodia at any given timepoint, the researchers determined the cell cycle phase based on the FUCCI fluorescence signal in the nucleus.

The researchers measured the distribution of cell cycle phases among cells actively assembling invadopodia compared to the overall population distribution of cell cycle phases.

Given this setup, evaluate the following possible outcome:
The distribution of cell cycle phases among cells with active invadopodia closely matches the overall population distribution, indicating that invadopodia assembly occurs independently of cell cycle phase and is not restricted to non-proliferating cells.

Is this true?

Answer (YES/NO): NO